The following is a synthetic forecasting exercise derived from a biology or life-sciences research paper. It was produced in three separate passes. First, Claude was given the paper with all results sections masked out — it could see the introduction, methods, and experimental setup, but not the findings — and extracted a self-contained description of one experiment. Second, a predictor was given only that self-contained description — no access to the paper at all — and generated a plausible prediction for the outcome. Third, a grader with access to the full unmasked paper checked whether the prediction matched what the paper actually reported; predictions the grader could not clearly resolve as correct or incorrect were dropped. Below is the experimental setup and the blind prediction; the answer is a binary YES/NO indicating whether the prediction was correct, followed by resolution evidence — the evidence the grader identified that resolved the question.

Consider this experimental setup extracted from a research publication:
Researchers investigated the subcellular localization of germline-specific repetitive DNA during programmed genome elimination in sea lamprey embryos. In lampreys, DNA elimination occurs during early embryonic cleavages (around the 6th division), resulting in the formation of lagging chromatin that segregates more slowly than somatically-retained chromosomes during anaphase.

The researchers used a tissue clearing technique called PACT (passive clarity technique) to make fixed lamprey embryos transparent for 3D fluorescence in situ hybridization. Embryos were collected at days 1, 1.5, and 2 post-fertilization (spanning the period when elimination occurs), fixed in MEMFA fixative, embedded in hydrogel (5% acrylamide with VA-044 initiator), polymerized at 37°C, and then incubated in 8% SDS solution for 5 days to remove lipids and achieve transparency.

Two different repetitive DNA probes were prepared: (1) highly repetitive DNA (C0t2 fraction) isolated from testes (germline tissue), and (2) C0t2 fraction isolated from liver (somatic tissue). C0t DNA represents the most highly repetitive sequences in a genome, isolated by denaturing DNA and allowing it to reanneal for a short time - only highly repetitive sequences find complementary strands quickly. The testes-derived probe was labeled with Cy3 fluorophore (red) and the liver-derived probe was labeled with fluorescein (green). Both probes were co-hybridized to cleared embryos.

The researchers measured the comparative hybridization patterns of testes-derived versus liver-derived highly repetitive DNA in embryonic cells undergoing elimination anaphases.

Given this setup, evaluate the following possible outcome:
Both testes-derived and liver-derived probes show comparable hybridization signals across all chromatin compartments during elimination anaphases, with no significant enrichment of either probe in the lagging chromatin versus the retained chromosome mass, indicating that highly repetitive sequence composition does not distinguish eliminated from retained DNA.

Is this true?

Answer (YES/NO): NO